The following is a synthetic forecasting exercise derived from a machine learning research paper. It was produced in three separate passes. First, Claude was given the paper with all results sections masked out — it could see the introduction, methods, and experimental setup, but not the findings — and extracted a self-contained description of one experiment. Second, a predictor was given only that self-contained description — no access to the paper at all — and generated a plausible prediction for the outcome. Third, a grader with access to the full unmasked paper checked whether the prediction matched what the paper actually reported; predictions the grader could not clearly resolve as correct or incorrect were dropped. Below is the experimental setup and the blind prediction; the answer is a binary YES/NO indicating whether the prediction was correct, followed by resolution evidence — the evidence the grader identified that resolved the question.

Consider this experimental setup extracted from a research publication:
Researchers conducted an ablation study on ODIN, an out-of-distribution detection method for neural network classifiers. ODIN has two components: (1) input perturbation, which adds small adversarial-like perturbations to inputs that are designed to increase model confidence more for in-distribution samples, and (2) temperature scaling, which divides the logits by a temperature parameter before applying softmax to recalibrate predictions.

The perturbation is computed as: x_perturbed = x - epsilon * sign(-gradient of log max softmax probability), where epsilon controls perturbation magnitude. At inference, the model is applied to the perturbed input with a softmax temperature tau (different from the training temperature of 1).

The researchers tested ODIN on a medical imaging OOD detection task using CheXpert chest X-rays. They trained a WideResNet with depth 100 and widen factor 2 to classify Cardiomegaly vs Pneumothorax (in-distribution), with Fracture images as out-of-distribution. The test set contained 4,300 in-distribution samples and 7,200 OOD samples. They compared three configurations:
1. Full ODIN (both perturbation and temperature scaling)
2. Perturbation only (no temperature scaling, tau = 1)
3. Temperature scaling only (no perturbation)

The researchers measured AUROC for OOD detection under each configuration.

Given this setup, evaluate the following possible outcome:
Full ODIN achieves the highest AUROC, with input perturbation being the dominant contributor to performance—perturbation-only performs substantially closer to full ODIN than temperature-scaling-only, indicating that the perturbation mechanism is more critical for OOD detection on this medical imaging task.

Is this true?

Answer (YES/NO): YES